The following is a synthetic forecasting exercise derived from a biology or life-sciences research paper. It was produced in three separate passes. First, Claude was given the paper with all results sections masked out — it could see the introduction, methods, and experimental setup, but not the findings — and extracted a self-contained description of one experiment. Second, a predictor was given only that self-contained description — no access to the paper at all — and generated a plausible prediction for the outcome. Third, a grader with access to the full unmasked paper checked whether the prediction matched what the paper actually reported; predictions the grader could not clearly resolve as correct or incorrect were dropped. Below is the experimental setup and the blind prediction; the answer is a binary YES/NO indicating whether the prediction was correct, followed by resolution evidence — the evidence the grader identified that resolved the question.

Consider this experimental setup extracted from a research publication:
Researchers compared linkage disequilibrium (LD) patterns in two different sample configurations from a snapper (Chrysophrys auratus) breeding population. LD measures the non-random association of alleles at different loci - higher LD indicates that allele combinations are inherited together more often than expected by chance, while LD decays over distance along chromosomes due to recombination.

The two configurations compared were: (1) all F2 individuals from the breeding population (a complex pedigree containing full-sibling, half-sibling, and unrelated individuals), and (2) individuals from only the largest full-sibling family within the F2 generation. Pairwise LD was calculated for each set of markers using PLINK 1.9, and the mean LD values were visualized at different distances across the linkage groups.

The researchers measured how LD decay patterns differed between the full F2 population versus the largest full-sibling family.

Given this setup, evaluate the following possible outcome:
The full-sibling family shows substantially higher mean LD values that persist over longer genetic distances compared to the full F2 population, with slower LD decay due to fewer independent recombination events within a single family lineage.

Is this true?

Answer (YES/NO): YES